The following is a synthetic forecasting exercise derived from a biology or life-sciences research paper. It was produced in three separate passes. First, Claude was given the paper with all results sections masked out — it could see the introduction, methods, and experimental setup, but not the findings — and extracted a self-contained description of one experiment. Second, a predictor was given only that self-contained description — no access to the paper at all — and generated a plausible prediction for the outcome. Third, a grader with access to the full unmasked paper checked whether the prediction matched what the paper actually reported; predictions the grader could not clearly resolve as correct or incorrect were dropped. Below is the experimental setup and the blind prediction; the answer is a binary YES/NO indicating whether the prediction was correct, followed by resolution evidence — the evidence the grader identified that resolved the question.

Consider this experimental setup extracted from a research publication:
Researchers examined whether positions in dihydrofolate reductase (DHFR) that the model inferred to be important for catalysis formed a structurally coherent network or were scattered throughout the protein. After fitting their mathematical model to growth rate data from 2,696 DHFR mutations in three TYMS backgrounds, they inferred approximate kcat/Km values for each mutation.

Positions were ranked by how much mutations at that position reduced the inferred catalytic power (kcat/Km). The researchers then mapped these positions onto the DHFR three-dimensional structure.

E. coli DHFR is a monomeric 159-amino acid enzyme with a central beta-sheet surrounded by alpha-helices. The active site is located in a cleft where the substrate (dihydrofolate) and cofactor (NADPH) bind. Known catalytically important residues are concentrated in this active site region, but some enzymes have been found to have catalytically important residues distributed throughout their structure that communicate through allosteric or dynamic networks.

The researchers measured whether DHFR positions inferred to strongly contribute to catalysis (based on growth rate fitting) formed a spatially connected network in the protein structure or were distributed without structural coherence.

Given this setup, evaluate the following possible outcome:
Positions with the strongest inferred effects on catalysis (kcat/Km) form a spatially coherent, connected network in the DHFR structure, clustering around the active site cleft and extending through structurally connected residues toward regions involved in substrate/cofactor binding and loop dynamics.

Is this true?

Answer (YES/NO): YES